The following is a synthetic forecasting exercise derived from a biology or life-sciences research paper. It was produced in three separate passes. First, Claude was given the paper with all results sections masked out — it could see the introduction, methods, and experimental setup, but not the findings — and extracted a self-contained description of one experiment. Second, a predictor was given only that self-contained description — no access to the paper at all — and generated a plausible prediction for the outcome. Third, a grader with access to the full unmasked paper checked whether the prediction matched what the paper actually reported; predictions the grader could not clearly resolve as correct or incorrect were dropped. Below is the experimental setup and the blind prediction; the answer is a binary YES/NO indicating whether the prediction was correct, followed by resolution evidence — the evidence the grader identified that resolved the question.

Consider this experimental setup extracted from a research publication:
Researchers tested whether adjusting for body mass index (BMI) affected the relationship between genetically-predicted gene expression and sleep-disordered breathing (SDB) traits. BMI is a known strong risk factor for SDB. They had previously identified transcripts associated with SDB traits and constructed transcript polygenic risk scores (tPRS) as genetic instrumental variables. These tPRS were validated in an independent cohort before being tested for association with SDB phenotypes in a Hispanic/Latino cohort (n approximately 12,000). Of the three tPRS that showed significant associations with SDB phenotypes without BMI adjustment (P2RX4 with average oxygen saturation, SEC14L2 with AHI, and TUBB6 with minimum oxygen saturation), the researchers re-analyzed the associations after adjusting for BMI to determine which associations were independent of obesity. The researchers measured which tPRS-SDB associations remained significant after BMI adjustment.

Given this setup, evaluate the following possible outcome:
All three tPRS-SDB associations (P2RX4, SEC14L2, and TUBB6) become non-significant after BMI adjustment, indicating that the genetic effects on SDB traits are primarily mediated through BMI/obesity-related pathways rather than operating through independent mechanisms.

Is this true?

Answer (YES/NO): NO